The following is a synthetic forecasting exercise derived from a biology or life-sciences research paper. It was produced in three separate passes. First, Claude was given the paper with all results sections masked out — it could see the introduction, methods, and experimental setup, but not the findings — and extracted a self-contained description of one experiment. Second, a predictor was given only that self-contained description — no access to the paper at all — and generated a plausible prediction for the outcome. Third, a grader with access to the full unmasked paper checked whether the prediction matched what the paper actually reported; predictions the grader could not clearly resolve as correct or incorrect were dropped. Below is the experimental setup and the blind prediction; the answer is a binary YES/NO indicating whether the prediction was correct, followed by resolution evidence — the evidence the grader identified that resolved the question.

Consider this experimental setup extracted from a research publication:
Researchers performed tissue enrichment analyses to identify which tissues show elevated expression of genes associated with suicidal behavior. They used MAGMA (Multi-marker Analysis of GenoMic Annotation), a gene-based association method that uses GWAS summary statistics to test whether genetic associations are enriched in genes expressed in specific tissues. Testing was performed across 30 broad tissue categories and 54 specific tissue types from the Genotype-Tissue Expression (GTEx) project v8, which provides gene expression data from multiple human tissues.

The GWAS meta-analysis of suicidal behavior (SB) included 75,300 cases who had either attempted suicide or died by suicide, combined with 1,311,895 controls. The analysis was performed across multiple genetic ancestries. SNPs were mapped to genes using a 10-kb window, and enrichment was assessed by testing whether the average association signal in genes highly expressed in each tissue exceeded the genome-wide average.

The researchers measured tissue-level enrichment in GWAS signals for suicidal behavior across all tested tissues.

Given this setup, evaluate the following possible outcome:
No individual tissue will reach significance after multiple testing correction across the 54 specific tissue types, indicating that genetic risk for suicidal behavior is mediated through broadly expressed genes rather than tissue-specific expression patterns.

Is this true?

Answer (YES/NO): NO